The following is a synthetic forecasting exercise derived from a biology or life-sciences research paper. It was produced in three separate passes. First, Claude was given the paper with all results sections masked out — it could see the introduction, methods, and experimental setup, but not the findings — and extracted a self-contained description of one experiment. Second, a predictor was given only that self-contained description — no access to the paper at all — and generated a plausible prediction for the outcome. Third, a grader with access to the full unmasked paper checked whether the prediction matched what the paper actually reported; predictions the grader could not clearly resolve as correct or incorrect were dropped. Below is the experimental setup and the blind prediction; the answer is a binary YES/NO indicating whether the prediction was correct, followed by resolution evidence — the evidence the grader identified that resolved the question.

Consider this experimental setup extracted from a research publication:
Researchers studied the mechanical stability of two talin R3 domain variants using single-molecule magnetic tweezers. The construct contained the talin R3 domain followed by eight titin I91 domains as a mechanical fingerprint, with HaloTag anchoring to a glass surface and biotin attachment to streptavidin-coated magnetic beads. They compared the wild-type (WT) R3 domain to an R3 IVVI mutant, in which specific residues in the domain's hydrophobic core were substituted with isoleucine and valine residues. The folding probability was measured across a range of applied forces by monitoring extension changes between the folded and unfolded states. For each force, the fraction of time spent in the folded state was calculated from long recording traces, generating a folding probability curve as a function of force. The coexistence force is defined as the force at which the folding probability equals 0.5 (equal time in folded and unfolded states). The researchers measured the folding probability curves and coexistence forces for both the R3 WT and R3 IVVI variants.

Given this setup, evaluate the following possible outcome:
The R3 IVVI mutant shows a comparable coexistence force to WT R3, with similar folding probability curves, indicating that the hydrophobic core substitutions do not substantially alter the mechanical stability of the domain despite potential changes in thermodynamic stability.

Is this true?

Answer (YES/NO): NO